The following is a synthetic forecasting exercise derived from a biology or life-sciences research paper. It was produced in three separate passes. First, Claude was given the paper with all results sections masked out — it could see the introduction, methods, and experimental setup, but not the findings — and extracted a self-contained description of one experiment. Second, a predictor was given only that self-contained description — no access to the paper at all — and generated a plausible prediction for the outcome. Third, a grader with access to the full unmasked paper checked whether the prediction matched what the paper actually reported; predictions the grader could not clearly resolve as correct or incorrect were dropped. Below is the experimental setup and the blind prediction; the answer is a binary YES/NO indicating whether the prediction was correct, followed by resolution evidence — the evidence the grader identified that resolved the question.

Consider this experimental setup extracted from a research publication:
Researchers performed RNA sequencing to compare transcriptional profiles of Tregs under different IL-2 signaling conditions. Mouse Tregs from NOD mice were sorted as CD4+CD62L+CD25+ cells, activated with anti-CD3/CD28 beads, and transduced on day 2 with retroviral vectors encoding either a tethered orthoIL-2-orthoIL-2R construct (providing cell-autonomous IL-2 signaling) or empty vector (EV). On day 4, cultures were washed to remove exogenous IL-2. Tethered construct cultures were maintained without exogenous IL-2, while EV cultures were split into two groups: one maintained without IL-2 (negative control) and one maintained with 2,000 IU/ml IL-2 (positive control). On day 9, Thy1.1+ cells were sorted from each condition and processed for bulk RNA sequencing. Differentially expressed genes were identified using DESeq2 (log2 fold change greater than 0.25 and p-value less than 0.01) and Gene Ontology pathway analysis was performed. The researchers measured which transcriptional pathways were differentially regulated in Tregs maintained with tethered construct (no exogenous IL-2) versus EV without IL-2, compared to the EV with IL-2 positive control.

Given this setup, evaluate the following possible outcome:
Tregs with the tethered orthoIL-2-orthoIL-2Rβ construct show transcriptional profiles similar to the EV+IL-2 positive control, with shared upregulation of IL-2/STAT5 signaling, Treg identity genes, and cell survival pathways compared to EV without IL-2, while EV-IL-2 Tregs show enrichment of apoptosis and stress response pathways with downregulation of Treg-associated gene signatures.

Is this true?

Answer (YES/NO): NO